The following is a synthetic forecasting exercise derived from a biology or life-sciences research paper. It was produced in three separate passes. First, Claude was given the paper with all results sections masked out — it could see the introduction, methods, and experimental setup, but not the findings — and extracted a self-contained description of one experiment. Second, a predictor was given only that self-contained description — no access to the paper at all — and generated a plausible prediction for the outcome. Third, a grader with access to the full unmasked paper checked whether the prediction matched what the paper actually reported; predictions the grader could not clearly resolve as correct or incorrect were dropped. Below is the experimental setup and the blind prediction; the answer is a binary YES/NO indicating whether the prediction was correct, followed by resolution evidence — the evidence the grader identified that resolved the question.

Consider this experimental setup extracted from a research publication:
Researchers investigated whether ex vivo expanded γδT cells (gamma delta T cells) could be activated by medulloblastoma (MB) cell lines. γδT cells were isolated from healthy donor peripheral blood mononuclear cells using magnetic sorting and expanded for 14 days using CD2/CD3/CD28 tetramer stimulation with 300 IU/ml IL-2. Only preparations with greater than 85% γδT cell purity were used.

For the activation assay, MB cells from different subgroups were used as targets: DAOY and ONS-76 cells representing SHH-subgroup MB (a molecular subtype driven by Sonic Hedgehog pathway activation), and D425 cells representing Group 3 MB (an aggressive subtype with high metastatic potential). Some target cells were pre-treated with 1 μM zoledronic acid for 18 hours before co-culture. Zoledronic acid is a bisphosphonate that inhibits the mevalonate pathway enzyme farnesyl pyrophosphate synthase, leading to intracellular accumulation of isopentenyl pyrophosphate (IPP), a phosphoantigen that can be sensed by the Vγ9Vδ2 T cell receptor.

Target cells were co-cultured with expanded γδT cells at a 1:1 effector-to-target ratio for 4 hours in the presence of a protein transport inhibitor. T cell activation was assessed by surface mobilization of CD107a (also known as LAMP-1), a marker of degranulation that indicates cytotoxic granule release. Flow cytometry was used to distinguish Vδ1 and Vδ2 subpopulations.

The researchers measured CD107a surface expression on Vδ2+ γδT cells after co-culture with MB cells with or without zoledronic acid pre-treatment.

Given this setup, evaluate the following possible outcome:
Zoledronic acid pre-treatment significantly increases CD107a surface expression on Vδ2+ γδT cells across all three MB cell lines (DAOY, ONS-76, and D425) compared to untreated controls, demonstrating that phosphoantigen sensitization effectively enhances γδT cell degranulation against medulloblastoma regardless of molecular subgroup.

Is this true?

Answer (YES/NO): YES